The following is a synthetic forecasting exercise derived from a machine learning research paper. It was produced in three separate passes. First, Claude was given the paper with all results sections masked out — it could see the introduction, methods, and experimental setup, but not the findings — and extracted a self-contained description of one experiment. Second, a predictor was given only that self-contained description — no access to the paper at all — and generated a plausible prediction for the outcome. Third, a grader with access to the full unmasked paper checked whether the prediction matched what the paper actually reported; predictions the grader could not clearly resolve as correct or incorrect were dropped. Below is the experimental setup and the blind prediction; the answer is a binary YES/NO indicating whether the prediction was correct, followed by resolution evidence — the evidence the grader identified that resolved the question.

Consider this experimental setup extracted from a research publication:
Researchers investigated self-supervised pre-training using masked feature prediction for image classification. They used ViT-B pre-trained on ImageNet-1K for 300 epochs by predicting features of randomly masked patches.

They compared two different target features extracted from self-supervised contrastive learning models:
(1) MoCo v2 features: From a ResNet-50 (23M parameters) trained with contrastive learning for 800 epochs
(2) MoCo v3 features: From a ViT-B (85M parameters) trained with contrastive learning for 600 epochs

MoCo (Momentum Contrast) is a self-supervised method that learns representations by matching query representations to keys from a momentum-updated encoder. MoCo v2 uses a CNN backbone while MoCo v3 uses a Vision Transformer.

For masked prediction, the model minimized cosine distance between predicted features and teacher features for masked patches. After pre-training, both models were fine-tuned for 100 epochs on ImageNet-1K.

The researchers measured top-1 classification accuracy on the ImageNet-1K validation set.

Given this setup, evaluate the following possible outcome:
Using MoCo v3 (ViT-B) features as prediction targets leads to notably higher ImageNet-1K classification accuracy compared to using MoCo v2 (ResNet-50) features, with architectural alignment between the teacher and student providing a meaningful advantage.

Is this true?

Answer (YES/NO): NO